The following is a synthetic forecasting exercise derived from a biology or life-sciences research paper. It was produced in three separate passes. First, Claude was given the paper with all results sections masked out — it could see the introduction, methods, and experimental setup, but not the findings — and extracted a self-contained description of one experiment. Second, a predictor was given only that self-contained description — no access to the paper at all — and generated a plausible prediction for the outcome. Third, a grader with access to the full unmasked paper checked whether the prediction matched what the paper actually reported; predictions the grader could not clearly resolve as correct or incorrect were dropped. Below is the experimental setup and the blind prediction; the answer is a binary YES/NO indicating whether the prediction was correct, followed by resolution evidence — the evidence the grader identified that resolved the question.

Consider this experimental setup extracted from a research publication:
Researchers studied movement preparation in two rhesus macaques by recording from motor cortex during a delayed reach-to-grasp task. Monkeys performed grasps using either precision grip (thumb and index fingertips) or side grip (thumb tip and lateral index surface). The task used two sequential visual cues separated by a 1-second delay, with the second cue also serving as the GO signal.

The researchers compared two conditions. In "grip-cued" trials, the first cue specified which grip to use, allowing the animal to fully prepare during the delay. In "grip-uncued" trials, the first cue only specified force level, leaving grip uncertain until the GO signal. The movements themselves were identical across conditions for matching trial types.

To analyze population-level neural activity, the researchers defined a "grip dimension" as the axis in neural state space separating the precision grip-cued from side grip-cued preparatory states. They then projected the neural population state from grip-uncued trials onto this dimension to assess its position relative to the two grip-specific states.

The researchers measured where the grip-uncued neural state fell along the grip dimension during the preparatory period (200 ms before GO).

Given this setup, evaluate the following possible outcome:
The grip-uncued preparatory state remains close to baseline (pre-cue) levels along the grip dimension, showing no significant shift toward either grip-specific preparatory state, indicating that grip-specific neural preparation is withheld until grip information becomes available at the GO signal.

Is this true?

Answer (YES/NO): NO